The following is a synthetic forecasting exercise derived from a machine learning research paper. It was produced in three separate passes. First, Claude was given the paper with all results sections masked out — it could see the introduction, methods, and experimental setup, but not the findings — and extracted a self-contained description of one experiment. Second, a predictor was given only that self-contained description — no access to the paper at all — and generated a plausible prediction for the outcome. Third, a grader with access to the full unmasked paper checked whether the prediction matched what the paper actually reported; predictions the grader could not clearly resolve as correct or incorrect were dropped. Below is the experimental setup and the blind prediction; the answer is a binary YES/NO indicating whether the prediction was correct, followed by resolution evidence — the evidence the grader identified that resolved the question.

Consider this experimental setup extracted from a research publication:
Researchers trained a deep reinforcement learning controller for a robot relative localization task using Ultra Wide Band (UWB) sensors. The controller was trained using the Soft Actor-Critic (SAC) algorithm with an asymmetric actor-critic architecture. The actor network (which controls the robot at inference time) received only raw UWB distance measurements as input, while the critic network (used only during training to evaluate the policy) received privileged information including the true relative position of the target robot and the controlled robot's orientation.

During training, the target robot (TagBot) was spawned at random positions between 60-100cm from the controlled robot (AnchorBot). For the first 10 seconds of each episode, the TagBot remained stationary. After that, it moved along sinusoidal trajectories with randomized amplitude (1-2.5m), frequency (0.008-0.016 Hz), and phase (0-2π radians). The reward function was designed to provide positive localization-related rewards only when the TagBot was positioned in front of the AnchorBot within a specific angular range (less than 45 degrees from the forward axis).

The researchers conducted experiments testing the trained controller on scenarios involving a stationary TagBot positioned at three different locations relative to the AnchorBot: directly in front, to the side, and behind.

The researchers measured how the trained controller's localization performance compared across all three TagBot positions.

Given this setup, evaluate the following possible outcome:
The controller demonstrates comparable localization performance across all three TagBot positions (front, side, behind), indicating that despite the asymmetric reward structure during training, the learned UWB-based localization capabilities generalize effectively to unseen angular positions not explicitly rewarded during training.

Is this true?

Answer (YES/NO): YES